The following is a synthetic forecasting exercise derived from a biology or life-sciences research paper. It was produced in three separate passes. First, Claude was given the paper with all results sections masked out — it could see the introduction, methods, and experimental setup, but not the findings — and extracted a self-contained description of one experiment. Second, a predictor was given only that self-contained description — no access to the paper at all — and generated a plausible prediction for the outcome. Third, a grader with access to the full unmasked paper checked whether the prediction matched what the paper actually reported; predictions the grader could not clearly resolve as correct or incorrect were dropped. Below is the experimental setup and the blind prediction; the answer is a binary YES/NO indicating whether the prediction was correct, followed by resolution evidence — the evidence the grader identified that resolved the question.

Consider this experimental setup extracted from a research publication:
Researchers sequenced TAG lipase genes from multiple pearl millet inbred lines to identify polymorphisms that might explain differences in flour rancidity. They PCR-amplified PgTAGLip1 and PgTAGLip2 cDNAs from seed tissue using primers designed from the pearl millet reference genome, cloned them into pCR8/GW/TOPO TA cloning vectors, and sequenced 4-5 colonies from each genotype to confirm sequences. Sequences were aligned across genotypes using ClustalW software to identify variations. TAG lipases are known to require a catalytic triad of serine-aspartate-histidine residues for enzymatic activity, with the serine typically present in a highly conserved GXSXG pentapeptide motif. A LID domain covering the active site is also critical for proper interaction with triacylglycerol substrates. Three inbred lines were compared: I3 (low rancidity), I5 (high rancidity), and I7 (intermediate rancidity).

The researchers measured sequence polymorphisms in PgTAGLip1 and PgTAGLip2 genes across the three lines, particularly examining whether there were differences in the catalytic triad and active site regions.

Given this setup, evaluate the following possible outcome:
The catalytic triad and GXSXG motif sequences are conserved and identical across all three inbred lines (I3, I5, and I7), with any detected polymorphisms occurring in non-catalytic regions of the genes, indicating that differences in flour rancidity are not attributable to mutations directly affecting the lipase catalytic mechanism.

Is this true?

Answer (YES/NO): NO